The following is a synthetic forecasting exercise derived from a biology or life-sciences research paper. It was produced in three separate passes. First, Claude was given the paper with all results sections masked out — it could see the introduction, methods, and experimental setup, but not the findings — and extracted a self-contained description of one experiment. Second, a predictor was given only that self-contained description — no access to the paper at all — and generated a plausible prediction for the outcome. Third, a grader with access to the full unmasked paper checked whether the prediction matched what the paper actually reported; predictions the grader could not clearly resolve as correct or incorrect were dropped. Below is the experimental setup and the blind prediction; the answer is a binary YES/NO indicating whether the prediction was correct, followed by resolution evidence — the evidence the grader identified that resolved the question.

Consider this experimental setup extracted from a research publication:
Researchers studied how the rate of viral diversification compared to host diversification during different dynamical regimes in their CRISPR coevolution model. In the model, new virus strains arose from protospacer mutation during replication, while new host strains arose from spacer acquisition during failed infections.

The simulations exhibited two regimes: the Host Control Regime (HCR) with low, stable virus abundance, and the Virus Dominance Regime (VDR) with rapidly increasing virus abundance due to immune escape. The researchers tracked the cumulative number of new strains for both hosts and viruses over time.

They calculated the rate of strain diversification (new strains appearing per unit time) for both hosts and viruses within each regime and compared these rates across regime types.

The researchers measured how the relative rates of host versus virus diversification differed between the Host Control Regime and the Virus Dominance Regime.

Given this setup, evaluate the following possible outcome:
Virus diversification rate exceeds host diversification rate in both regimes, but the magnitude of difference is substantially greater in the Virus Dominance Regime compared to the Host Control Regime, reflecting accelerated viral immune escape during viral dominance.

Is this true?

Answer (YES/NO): NO